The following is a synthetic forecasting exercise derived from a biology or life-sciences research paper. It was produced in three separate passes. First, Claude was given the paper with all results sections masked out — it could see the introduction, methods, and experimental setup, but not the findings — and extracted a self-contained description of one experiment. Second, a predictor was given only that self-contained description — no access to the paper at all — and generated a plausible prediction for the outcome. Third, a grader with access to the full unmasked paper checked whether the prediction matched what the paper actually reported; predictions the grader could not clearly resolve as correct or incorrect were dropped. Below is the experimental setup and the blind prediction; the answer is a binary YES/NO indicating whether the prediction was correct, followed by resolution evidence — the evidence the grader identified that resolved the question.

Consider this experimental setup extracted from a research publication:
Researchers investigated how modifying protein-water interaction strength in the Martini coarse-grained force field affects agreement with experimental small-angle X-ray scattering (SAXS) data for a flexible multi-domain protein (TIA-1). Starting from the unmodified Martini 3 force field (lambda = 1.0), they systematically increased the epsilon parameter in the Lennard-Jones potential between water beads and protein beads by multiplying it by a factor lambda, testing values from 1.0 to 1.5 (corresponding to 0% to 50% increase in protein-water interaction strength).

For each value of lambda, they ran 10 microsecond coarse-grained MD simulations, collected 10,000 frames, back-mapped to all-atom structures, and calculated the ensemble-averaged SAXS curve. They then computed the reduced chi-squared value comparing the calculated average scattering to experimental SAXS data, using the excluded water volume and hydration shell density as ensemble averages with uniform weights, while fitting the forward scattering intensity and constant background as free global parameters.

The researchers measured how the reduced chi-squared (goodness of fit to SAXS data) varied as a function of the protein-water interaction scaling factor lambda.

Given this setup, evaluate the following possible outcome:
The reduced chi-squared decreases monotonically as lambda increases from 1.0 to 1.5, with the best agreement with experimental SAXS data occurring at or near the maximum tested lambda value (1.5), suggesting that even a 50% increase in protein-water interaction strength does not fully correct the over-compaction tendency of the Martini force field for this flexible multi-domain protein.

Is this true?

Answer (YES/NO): NO